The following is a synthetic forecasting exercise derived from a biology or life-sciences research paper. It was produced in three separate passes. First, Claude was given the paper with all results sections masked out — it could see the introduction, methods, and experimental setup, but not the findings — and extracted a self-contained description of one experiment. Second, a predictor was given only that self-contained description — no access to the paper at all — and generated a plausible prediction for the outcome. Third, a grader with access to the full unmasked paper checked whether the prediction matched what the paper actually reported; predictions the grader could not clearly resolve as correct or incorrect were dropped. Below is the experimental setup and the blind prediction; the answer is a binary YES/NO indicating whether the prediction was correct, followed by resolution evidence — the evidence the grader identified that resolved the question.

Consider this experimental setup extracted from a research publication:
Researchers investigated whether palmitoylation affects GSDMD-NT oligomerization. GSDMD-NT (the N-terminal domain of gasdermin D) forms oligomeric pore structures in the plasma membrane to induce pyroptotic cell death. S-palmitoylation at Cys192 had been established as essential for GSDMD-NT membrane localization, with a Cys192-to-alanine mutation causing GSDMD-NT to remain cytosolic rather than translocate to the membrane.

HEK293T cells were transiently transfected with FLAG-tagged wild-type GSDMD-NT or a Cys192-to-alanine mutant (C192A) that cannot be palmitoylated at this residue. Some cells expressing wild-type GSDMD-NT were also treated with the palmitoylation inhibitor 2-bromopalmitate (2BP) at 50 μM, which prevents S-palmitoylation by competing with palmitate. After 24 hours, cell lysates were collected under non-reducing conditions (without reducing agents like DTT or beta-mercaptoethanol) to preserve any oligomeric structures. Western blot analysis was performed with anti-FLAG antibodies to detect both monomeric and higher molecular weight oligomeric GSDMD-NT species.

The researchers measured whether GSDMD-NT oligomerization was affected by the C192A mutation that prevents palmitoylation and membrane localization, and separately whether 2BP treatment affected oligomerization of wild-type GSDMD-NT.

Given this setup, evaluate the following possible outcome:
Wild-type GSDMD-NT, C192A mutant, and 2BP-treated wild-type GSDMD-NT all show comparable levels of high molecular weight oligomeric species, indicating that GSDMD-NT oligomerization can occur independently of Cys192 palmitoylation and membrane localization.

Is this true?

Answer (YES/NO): NO